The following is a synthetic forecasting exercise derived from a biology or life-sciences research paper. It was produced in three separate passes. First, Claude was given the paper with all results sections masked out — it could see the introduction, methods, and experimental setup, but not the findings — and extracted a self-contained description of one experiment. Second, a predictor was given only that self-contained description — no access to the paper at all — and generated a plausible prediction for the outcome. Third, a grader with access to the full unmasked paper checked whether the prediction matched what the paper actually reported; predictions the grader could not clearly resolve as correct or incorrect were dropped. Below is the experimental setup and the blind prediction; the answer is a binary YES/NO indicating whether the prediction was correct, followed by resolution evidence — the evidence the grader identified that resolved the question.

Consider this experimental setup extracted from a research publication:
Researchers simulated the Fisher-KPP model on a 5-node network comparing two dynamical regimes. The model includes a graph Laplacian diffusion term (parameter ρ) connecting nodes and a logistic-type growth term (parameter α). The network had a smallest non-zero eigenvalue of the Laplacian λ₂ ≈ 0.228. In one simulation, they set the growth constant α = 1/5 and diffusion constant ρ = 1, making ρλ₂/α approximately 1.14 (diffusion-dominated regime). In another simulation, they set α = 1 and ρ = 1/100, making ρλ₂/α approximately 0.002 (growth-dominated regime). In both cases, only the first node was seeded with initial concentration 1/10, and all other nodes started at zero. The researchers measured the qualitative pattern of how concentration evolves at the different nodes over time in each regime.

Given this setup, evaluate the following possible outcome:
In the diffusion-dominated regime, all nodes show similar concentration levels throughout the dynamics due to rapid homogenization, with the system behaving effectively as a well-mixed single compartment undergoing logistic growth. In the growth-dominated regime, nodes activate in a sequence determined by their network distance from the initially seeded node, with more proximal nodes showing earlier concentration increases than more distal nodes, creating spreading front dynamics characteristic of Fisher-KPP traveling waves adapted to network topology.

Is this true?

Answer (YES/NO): YES